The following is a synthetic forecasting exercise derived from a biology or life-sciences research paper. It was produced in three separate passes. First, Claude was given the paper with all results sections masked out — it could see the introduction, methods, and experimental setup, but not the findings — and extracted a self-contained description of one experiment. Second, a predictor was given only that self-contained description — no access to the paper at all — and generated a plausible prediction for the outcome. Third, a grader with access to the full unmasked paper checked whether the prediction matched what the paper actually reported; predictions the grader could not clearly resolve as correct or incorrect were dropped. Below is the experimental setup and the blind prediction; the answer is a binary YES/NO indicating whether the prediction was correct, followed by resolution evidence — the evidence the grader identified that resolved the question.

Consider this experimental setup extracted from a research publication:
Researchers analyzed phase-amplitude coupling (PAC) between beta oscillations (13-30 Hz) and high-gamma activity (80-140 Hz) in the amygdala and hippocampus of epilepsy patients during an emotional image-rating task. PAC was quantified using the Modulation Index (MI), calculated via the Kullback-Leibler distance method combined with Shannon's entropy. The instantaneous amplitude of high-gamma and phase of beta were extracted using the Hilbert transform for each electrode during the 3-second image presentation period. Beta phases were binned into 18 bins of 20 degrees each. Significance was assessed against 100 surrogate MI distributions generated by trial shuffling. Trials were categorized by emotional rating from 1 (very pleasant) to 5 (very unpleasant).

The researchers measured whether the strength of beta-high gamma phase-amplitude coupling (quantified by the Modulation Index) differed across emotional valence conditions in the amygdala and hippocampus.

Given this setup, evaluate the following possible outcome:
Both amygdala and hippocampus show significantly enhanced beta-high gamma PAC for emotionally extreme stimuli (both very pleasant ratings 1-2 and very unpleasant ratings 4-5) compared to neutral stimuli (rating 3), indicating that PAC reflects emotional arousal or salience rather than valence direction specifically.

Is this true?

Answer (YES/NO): NO